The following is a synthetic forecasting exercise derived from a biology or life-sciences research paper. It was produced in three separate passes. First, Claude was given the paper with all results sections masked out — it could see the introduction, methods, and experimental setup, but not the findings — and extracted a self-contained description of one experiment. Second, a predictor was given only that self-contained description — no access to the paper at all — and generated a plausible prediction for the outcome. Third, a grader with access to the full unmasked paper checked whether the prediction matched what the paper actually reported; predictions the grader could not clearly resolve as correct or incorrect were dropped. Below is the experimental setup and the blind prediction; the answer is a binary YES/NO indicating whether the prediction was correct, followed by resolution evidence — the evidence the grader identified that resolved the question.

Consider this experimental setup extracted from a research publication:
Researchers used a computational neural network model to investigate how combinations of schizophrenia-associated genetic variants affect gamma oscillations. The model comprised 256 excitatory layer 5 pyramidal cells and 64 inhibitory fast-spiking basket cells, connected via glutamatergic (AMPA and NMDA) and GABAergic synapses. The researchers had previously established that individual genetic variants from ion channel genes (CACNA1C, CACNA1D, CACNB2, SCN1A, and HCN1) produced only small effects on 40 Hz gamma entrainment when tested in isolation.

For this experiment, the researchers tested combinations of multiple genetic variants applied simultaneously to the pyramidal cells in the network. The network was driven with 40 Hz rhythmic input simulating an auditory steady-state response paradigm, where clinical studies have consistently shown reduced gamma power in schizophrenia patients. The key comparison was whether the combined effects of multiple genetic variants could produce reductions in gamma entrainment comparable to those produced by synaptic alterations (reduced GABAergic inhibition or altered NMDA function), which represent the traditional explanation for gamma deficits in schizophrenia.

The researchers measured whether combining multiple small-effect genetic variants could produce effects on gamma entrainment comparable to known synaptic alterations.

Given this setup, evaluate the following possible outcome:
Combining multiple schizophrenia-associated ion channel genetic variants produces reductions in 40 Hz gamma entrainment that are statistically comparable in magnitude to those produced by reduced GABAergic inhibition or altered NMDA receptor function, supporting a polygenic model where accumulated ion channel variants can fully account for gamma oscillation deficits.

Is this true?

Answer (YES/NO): NO